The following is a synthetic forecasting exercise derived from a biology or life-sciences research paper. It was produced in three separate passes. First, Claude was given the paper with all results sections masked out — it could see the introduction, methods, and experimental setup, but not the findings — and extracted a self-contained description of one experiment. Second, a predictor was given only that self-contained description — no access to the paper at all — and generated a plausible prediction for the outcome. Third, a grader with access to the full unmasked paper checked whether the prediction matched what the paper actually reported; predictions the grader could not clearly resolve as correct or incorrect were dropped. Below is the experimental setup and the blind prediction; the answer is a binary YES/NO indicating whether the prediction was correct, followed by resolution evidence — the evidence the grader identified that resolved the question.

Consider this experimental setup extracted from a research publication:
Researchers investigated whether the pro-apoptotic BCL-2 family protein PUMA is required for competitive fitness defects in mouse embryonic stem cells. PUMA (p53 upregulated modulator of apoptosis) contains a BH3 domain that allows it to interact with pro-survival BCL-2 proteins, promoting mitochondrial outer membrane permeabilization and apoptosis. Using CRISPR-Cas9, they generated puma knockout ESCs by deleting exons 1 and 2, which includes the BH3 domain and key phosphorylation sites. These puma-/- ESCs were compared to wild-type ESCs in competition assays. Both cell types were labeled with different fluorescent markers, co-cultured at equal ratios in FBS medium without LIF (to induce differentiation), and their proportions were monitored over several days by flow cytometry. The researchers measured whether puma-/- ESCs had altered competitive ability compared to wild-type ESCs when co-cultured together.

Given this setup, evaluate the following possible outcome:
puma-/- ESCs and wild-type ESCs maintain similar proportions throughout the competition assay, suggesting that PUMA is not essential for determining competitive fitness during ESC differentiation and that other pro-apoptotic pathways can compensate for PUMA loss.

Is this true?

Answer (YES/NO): NO